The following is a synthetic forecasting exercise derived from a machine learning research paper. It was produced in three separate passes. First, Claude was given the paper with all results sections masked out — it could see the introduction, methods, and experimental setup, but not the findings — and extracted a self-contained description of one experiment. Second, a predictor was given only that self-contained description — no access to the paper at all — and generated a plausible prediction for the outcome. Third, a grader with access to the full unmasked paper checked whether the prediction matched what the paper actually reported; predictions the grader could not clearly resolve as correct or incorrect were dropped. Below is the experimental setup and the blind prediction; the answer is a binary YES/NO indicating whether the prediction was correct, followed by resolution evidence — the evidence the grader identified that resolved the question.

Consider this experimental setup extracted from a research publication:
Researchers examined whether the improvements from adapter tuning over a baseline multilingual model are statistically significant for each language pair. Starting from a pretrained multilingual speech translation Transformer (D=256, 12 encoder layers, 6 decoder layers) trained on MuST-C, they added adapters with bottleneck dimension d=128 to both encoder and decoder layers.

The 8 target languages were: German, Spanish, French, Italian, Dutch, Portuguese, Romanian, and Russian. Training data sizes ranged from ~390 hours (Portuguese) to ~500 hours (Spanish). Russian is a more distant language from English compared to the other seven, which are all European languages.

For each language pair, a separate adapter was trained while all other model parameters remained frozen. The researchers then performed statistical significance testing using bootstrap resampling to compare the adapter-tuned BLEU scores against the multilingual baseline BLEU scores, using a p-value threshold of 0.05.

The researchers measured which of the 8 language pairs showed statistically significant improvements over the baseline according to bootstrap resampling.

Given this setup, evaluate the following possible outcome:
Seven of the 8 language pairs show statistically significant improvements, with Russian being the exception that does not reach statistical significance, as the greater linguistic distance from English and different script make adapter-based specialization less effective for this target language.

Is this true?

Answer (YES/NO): YES